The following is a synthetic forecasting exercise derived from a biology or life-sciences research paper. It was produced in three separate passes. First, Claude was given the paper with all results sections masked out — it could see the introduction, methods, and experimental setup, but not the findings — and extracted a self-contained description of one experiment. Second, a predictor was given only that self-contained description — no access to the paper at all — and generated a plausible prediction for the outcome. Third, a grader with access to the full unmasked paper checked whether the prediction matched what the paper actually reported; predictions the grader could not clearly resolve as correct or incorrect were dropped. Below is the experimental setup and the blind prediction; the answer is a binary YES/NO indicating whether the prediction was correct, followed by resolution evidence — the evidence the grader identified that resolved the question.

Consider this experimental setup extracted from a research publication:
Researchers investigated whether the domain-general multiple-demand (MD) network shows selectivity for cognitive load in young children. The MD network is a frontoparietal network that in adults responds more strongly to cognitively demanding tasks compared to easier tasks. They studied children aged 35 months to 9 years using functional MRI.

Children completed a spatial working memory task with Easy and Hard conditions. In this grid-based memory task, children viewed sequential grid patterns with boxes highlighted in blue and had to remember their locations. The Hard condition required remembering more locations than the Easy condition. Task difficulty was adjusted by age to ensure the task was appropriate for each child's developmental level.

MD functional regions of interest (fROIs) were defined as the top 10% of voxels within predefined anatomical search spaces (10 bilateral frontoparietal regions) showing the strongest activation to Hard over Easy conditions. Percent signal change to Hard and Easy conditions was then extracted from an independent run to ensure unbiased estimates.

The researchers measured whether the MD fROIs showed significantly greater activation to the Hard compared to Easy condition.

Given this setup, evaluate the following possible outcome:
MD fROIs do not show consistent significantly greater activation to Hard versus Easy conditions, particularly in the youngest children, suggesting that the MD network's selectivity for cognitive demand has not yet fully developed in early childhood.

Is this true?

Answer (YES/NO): NO